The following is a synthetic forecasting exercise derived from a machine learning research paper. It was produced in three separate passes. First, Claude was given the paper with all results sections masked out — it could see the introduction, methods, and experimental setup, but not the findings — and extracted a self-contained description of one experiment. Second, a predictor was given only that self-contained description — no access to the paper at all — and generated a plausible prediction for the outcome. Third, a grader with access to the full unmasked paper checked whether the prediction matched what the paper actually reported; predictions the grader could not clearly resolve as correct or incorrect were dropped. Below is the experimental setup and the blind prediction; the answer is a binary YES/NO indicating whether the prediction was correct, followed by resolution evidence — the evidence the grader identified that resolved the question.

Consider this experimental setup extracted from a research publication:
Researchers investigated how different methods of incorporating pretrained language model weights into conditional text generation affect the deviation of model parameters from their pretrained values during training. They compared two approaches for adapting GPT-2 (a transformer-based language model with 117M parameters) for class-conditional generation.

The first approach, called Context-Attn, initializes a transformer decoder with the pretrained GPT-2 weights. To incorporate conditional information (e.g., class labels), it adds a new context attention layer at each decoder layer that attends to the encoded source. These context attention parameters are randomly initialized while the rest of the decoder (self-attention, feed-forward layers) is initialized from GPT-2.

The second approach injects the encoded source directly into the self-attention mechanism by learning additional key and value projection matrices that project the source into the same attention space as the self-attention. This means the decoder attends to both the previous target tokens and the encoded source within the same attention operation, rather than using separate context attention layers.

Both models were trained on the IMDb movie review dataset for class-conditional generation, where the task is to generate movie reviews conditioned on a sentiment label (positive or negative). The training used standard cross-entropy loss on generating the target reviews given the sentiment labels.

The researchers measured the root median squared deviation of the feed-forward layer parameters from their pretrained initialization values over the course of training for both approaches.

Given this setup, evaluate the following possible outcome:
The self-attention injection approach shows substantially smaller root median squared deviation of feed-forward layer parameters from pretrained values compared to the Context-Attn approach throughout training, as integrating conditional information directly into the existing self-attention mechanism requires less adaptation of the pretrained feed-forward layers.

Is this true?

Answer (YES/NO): YES